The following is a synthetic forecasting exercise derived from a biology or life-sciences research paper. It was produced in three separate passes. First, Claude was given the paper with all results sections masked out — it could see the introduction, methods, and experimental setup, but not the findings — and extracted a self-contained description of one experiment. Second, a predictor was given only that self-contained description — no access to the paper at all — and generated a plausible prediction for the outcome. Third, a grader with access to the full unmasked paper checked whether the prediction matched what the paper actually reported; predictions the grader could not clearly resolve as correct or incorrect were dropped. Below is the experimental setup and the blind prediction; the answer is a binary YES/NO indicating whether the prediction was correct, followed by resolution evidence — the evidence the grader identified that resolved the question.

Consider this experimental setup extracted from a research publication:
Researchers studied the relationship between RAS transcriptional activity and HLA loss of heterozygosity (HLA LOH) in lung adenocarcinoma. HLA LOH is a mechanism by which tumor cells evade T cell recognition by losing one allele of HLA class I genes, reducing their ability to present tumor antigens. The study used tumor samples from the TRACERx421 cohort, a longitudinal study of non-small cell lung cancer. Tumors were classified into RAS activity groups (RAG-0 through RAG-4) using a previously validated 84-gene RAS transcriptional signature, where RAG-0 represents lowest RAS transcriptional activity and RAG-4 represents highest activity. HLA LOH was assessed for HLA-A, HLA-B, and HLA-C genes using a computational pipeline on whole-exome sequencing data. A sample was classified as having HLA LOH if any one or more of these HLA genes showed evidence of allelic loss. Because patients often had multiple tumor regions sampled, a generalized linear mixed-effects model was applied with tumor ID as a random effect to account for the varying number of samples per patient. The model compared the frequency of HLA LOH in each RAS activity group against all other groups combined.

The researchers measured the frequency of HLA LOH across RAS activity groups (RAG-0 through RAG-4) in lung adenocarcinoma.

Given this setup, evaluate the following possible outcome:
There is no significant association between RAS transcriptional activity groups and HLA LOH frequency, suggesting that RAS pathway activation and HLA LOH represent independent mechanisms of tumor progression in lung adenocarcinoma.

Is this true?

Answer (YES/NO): NO